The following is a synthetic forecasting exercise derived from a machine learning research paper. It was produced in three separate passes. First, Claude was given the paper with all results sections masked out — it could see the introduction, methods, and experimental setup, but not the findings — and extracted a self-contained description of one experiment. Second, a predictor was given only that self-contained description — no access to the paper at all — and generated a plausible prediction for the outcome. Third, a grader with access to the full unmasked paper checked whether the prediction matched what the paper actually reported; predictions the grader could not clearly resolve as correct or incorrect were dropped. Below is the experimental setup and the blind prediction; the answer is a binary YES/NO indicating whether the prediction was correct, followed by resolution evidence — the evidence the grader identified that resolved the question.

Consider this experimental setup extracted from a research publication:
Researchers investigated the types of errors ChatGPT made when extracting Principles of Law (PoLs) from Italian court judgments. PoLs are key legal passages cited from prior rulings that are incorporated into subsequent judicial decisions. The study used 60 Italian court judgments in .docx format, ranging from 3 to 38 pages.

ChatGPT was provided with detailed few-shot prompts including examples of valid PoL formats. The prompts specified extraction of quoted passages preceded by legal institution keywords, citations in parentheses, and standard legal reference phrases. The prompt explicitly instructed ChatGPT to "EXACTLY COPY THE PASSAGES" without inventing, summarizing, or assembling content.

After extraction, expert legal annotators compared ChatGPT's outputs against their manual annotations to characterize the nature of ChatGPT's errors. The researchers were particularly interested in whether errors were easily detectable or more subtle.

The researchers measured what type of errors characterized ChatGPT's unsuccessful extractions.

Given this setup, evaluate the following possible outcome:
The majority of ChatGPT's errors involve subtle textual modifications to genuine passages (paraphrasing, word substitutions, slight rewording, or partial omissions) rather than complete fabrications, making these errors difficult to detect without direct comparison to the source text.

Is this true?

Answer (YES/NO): NO